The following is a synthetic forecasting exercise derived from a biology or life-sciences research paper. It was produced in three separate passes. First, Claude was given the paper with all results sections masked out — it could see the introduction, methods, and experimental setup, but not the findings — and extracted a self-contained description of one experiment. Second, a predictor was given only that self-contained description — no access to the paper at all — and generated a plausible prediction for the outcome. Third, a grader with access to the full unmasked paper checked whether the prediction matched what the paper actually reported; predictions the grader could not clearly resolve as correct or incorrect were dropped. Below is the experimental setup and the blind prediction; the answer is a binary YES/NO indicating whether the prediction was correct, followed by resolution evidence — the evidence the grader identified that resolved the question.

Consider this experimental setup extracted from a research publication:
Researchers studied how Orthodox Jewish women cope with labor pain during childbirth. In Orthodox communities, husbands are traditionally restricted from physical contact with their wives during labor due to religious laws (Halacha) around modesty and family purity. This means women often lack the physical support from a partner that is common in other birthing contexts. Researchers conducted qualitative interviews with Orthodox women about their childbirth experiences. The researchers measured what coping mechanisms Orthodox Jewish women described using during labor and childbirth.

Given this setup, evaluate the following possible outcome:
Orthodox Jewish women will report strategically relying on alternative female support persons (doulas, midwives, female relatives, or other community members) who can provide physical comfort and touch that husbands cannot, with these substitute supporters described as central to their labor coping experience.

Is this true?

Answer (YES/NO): NO